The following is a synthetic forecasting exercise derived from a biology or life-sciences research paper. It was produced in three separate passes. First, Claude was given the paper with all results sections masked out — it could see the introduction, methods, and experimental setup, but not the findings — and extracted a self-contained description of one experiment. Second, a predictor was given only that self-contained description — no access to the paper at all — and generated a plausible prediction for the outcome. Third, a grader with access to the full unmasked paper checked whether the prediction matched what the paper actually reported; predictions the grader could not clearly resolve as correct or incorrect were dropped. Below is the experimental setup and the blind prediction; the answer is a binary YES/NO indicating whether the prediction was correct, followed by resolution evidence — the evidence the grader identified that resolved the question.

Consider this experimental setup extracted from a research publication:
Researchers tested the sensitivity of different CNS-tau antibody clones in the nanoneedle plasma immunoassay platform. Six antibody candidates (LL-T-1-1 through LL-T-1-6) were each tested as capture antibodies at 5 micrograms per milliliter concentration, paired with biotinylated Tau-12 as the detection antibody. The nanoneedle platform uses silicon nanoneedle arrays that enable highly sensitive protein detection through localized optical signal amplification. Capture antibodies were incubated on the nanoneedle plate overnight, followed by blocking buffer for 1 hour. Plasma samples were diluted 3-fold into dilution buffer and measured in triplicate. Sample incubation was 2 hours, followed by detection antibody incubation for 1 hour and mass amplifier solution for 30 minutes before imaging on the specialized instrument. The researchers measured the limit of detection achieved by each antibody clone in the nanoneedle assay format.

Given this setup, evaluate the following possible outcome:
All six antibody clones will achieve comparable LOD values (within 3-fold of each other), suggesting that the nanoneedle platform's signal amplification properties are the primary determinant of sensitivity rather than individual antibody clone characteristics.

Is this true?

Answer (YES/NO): NO